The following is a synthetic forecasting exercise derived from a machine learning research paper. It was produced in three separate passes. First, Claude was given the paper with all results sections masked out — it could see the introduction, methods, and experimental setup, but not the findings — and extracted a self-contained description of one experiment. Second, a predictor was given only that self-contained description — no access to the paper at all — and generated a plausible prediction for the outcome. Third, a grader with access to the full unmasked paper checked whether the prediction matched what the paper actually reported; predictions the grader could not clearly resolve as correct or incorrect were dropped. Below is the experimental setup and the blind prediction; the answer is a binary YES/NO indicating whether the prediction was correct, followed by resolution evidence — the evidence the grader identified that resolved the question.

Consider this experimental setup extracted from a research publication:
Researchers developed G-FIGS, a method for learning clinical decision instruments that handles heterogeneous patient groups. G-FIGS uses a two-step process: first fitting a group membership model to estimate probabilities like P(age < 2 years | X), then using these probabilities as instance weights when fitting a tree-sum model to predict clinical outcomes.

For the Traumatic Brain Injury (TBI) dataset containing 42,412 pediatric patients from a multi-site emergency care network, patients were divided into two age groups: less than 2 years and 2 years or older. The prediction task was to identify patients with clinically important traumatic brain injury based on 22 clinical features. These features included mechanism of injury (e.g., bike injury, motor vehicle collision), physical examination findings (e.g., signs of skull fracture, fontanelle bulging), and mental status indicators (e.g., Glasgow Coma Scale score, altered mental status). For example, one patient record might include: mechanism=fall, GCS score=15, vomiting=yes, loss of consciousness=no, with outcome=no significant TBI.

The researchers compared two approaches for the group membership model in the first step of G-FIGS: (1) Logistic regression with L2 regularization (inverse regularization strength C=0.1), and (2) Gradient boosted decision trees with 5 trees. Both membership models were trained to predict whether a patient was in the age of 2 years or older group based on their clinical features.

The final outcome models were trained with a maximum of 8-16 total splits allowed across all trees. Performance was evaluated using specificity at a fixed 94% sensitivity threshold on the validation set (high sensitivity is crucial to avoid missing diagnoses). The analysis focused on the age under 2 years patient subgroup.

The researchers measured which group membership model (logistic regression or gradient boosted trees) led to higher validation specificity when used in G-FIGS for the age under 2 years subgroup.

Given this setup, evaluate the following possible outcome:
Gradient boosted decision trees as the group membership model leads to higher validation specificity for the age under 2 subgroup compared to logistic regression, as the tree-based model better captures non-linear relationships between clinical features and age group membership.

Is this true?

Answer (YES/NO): NO